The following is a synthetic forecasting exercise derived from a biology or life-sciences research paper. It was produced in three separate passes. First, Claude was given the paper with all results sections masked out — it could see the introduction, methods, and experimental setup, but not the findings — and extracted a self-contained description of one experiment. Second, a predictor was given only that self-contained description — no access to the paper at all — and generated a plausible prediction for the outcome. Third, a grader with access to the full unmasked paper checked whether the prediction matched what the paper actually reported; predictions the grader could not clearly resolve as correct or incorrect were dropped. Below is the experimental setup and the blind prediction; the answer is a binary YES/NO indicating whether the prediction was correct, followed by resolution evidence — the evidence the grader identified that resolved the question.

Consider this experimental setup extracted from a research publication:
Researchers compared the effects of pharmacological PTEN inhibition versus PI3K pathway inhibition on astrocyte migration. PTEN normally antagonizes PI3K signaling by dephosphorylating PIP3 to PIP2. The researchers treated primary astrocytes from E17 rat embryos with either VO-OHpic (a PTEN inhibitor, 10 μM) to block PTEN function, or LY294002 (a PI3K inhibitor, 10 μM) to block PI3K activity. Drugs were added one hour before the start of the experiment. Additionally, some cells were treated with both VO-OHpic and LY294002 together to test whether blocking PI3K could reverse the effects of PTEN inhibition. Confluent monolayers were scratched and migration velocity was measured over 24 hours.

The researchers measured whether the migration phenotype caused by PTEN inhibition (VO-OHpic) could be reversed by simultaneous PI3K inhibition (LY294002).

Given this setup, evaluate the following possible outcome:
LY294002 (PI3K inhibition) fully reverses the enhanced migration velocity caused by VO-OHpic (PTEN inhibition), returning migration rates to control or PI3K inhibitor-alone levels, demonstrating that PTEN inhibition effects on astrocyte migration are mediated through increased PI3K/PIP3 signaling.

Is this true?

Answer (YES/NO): NO